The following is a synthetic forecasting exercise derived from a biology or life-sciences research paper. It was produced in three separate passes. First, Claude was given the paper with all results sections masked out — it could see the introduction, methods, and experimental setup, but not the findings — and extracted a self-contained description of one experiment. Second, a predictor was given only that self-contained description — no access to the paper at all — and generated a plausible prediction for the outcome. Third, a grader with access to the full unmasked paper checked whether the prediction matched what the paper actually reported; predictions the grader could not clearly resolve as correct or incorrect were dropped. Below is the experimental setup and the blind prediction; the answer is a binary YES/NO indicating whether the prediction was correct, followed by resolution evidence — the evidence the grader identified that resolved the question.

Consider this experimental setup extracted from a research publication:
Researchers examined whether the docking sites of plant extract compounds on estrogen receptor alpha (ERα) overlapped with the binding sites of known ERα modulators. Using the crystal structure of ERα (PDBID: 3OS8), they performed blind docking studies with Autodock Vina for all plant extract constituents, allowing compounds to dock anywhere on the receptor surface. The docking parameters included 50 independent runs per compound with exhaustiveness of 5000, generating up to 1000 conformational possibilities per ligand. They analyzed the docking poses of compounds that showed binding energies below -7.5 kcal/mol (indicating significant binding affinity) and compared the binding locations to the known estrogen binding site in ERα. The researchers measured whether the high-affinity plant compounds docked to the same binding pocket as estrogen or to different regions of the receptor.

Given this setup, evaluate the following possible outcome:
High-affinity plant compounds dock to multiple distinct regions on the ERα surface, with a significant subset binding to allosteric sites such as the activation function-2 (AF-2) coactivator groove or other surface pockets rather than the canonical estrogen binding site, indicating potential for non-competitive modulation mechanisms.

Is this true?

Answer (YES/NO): NO